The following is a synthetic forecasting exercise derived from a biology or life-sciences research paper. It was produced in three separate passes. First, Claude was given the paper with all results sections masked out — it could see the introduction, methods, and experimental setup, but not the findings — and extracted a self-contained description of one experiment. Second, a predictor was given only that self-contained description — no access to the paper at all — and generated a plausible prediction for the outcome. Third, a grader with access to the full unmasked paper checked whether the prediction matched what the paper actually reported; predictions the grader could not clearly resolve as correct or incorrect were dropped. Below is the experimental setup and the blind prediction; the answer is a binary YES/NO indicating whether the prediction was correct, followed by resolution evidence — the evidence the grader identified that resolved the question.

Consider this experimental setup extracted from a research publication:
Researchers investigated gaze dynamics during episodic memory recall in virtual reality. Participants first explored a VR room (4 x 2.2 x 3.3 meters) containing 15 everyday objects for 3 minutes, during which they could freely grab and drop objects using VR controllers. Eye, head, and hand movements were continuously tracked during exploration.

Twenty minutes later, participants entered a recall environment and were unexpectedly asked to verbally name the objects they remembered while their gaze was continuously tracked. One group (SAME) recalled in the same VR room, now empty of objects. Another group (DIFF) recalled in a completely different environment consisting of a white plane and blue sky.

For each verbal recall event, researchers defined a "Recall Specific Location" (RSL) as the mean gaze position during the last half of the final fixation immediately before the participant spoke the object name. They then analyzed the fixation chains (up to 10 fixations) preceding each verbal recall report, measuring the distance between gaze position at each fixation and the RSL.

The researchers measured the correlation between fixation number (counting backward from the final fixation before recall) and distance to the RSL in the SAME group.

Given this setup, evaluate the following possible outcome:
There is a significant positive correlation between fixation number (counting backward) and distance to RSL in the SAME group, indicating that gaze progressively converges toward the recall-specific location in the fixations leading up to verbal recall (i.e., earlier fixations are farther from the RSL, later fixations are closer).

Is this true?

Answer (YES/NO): NO